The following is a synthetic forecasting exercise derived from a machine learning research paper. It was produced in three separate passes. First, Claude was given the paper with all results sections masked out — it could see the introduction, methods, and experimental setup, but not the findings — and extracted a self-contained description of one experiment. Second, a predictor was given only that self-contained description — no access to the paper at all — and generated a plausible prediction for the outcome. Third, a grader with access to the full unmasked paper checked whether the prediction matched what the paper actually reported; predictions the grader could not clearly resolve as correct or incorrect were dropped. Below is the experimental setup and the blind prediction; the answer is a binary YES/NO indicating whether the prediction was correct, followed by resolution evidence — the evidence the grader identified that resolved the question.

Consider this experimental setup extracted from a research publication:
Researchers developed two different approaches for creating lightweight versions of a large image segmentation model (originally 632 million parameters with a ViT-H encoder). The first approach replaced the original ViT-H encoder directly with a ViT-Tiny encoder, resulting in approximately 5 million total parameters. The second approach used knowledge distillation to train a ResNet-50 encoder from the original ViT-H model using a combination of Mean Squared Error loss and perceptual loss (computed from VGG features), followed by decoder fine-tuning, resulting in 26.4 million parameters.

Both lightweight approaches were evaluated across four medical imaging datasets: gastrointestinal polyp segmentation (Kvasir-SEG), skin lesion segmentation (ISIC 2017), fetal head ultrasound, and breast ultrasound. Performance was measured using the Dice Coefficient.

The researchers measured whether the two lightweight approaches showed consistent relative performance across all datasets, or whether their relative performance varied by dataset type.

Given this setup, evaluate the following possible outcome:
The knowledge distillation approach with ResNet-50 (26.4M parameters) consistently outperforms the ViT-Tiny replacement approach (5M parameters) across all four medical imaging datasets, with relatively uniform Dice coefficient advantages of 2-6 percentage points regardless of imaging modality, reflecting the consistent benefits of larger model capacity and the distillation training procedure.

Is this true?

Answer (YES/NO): NO